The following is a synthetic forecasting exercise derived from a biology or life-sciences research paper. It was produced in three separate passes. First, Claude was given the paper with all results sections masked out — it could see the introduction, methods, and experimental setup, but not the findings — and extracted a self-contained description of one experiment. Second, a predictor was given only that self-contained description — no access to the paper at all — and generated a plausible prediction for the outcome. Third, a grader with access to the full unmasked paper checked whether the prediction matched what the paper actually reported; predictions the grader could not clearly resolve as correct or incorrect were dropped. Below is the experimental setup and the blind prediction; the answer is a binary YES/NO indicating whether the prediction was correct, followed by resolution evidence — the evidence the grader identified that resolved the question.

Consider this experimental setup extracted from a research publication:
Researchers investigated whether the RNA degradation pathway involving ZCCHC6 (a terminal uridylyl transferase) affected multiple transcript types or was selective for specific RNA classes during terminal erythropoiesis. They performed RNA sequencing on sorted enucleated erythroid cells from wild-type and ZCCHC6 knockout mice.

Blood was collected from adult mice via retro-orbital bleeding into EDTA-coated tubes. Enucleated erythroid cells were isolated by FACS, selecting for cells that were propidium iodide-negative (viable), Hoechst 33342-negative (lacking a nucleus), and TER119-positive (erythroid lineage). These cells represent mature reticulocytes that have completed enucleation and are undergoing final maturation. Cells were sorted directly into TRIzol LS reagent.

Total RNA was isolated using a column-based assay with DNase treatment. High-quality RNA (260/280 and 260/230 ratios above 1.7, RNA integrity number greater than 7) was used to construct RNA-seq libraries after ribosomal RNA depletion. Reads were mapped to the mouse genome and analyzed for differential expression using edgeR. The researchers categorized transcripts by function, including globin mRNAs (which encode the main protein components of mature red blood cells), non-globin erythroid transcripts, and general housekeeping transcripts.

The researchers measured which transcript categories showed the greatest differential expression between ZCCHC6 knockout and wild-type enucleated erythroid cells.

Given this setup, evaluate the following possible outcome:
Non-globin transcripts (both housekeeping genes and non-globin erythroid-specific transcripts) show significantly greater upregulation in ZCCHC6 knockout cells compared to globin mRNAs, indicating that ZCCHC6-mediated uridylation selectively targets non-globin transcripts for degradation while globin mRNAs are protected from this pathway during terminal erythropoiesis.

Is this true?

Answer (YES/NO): NO